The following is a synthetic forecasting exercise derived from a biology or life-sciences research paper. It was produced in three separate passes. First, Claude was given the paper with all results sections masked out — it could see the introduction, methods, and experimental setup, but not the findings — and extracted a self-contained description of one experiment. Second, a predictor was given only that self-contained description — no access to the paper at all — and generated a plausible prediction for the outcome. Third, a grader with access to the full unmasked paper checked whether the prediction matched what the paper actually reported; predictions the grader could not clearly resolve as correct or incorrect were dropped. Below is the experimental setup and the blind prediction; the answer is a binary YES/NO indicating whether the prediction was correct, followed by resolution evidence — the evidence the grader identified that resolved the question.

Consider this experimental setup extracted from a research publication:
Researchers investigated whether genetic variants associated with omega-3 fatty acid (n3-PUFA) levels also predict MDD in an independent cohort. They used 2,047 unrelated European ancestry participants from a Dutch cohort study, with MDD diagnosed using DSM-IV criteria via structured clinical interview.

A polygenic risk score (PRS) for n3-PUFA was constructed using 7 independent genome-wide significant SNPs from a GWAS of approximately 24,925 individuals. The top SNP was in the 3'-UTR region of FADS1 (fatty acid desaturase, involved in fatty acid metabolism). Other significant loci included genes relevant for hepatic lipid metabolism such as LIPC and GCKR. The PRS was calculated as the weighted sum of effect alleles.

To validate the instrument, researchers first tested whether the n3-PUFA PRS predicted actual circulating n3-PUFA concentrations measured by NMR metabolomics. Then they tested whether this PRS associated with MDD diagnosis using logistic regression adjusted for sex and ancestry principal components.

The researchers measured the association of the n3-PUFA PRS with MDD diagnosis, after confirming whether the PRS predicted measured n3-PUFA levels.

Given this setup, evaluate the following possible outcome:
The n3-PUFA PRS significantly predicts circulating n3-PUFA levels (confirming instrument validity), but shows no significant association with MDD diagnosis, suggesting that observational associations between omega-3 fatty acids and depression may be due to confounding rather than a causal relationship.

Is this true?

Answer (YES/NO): YES